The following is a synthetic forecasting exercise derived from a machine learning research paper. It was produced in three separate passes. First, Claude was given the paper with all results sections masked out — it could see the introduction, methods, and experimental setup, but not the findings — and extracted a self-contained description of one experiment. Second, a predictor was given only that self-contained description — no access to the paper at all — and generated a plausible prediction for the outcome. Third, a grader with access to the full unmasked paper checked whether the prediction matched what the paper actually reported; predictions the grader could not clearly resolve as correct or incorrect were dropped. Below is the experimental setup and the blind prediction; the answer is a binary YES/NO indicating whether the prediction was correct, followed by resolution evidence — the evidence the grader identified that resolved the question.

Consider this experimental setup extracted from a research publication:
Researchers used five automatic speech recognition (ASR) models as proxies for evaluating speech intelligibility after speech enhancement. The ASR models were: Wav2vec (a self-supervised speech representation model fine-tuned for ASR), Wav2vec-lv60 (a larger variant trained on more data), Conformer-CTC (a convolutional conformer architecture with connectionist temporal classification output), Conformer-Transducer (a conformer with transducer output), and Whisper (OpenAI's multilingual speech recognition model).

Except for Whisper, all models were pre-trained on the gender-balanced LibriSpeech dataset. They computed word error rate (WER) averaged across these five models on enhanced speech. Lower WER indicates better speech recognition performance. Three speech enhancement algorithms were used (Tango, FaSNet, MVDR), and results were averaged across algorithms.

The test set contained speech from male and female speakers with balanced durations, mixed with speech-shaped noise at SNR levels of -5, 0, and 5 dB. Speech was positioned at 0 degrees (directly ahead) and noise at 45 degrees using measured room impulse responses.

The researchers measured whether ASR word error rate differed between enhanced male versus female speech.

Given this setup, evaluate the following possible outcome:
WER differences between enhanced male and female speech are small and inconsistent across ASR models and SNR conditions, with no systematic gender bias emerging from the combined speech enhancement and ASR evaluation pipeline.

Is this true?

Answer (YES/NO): NO